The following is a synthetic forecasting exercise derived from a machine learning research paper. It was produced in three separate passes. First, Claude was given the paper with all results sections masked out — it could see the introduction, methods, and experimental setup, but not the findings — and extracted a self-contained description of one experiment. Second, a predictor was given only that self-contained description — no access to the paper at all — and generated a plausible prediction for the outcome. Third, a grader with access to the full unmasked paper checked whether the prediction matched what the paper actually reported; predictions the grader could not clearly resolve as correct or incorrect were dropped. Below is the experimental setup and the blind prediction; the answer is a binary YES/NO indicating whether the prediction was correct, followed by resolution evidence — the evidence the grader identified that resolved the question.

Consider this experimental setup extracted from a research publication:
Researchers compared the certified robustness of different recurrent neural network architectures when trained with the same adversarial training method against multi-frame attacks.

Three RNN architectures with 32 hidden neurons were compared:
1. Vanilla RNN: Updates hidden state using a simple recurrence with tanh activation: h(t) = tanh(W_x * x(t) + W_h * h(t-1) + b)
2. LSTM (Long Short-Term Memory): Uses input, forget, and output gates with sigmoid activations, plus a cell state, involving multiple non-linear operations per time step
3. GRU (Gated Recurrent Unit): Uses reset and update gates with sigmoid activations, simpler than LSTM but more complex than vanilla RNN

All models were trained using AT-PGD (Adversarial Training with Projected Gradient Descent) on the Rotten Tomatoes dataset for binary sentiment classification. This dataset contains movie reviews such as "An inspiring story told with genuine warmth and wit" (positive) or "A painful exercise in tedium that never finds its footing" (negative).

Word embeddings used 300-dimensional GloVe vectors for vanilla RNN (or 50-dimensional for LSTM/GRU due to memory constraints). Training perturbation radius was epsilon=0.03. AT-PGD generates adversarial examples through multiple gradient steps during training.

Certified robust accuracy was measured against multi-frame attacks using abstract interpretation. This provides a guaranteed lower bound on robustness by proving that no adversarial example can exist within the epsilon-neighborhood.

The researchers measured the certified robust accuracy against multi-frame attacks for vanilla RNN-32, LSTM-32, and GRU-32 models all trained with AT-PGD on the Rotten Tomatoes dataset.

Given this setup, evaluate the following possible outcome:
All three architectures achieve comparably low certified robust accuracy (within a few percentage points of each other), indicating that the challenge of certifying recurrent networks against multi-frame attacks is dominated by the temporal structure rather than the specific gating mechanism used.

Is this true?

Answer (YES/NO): NO